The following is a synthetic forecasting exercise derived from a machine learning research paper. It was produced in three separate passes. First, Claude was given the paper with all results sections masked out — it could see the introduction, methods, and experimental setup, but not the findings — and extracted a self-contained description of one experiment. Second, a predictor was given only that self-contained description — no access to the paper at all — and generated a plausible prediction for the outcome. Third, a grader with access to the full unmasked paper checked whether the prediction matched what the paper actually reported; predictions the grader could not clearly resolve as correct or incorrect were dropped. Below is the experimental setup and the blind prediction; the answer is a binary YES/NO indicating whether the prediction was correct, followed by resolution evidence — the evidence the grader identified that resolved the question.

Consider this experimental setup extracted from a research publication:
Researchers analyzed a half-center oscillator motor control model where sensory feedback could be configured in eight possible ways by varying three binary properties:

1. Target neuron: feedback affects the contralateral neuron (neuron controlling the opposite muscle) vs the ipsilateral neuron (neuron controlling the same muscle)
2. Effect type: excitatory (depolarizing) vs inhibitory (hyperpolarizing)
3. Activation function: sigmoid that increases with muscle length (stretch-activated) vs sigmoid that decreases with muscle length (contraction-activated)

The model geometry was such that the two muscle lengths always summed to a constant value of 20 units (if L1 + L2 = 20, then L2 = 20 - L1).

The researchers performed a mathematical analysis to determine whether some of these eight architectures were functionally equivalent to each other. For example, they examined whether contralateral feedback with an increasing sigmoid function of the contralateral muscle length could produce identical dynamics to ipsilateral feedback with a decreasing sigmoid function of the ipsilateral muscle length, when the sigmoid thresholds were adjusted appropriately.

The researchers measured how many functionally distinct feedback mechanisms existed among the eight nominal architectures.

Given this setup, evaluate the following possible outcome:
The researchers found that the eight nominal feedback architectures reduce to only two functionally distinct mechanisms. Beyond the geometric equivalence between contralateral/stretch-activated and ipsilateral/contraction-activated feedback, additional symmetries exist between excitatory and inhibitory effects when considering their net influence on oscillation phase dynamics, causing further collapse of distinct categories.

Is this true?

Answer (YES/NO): NO